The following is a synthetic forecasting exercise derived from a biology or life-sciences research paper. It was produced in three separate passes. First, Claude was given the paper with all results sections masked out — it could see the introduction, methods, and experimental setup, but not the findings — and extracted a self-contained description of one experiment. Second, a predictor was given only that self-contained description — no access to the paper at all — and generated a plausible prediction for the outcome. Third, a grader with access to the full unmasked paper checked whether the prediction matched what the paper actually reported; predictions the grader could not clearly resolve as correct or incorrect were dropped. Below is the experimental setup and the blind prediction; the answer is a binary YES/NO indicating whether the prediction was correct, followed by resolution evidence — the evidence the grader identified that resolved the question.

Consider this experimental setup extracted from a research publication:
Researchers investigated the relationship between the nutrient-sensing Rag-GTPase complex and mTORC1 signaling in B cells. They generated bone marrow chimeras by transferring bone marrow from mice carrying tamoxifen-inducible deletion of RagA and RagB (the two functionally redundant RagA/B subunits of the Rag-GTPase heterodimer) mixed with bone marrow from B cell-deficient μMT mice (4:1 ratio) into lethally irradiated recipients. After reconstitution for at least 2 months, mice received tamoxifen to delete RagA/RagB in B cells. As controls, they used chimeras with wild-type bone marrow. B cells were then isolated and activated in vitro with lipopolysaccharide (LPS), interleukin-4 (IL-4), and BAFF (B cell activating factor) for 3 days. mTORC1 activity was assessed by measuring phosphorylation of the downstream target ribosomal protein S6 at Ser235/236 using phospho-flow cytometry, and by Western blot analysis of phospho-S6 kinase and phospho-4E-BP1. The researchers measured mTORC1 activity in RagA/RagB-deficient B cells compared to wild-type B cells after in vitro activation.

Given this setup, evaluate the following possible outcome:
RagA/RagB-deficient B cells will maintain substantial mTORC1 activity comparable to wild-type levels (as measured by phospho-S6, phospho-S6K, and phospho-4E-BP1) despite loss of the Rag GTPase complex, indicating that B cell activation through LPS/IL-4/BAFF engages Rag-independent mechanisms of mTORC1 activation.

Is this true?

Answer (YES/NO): YES